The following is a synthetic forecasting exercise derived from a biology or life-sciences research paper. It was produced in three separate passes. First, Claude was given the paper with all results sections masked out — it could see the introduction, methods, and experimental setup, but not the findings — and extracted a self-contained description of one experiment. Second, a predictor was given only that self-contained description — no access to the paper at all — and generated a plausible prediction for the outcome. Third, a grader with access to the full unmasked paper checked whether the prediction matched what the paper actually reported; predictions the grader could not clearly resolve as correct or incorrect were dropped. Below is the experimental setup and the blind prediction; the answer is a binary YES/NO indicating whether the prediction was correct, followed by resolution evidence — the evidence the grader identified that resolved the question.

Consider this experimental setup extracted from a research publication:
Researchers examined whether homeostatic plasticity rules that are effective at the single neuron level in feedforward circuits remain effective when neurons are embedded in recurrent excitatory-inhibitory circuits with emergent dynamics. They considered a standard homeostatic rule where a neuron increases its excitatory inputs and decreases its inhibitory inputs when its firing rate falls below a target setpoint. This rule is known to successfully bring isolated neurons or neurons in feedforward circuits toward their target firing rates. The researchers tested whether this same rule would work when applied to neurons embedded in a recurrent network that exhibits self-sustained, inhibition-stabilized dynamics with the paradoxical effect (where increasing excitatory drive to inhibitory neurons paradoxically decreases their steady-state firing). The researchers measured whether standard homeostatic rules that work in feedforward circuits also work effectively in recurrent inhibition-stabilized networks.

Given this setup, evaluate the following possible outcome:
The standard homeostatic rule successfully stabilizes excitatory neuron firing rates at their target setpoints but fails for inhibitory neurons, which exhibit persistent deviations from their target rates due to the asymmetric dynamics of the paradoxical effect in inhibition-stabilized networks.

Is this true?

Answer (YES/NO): NO